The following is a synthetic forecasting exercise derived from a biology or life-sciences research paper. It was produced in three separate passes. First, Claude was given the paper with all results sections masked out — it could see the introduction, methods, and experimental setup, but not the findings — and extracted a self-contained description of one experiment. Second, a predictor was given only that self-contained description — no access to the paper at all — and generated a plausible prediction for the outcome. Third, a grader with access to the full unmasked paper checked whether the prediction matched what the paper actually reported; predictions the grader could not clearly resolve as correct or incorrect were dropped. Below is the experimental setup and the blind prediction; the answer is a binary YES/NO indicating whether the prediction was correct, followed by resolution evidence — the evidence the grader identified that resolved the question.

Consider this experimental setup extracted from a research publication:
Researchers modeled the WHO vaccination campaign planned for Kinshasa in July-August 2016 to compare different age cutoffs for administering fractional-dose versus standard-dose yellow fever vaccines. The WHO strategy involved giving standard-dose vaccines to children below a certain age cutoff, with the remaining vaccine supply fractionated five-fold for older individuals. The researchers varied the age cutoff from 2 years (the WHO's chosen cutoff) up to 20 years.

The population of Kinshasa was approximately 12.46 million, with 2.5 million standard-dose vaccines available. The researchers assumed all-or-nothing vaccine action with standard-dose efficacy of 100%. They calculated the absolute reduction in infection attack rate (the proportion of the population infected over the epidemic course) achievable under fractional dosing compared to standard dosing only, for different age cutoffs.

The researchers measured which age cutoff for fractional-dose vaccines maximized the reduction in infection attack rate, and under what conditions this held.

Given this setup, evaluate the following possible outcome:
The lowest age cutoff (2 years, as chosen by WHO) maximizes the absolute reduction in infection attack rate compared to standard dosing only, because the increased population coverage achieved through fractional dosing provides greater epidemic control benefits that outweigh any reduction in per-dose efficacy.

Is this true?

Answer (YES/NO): YES